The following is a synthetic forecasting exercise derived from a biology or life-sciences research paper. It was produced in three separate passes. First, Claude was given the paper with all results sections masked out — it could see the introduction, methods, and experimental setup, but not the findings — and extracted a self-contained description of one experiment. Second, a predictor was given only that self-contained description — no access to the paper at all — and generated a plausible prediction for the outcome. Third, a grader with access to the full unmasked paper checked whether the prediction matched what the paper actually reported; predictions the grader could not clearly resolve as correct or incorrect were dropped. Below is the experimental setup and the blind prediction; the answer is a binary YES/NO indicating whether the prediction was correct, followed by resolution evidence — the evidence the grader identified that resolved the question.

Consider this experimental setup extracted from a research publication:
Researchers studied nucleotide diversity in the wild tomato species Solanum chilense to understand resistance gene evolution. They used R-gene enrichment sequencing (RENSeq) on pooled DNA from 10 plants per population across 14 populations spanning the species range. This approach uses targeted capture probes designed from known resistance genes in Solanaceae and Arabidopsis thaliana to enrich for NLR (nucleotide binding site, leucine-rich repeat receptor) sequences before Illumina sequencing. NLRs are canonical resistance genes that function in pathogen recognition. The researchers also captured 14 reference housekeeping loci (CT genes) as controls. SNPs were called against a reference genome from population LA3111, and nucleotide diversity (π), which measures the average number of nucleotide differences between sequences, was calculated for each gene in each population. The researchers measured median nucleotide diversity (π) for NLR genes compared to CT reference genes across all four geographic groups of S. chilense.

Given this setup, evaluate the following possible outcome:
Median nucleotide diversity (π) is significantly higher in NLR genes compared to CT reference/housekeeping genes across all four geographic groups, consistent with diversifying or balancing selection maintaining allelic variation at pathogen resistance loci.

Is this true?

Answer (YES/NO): YES